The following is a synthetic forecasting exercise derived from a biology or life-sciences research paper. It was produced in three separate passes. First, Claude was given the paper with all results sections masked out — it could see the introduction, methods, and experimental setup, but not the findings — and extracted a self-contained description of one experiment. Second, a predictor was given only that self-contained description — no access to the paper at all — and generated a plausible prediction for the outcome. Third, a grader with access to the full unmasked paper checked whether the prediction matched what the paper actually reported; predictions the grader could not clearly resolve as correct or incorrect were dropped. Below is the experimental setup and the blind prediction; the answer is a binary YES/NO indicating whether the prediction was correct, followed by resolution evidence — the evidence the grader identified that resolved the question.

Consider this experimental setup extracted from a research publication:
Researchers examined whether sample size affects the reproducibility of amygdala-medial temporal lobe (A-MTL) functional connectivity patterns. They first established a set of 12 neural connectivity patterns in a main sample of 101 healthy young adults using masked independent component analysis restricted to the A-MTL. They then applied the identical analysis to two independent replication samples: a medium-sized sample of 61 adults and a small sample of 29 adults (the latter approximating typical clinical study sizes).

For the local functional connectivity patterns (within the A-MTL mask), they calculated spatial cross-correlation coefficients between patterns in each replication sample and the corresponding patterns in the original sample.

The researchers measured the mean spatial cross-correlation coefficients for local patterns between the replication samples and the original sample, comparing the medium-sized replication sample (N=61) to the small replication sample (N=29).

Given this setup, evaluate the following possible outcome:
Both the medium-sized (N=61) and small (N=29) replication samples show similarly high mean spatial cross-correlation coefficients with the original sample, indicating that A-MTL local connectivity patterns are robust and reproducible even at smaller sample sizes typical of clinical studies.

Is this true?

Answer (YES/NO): NO